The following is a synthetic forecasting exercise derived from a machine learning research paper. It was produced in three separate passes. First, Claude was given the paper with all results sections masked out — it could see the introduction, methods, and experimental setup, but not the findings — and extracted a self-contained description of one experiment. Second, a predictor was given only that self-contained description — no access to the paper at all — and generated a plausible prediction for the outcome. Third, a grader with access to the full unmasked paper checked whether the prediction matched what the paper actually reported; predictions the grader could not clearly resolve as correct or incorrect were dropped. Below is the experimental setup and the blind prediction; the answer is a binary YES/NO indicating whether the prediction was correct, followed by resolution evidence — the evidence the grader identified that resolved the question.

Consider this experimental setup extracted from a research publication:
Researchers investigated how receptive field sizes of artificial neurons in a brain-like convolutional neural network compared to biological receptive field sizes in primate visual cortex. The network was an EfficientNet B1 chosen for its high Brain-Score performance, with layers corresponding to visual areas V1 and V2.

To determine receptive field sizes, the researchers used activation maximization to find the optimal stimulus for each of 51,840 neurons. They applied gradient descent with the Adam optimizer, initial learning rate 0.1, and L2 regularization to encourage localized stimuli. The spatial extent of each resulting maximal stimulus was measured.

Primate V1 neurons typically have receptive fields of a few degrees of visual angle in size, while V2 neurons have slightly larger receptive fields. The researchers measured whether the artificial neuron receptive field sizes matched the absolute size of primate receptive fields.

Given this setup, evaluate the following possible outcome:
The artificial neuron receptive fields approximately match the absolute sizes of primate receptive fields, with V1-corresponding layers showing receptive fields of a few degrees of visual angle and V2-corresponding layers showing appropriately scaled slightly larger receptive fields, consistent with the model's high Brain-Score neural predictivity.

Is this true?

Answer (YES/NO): NO